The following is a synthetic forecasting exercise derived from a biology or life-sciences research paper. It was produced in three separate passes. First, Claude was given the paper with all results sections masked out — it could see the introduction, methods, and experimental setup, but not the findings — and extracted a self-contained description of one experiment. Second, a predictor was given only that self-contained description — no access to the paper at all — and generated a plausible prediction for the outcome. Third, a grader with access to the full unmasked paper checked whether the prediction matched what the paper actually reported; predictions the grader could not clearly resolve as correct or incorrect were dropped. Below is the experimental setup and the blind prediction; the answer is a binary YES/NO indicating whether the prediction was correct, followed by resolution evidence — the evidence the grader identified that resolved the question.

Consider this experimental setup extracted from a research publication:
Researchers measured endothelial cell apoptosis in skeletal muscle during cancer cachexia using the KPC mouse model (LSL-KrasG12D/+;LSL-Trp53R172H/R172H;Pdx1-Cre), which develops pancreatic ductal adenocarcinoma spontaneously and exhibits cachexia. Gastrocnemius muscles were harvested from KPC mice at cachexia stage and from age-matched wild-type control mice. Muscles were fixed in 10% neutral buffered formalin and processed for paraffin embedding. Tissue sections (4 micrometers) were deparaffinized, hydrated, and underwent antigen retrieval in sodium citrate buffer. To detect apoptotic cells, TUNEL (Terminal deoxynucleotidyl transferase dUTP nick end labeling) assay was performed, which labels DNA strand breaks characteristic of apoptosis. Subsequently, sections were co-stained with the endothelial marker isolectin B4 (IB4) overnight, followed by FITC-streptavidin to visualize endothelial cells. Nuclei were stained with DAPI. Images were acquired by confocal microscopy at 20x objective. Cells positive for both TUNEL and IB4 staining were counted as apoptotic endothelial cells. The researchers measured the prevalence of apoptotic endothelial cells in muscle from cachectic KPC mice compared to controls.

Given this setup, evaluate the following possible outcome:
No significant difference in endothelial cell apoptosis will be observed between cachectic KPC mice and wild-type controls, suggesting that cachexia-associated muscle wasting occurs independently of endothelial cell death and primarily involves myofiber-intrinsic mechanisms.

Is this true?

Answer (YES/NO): NO